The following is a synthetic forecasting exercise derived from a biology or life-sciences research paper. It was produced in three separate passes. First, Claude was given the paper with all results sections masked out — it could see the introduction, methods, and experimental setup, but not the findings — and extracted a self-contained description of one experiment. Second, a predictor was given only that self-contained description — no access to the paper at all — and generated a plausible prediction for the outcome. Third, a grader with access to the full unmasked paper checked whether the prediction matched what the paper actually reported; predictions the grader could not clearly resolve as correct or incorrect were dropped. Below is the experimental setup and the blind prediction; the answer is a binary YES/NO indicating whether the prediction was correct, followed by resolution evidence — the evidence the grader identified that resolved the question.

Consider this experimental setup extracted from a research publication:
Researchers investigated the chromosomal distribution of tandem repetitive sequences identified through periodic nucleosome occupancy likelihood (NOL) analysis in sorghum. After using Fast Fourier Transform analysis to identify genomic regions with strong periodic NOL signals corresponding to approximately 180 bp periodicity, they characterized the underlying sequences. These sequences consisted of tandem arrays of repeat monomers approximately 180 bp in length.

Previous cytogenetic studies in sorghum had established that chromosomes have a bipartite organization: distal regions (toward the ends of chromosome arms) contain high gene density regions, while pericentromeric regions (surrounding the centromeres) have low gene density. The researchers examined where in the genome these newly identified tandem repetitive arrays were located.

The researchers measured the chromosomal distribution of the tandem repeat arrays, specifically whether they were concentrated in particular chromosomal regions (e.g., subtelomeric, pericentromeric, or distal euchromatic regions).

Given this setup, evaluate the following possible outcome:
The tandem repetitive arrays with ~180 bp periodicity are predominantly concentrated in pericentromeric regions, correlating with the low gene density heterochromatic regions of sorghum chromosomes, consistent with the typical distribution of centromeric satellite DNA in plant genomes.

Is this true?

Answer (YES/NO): NO